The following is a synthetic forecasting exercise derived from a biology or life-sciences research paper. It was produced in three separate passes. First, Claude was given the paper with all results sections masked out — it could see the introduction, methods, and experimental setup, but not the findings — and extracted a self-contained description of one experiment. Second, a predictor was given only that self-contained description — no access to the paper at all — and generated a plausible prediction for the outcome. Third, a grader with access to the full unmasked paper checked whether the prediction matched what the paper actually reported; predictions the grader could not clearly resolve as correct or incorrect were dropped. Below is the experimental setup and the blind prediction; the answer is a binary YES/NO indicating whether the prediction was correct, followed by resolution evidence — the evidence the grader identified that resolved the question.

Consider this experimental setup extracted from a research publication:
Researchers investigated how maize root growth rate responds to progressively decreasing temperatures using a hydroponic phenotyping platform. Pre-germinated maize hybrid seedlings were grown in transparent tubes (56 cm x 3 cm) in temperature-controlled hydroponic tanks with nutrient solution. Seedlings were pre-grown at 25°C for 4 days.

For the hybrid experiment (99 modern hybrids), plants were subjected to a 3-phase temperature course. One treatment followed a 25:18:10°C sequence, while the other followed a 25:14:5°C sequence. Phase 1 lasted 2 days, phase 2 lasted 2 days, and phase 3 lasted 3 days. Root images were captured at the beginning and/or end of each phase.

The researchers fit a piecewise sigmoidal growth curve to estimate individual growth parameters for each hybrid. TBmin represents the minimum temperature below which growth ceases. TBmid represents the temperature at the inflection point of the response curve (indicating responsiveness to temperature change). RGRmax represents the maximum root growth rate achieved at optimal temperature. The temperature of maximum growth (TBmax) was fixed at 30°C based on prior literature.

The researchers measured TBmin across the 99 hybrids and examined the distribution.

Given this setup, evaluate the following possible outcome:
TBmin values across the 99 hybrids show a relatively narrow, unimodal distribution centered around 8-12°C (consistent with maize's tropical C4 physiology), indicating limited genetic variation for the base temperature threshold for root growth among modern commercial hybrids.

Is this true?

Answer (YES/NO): YES